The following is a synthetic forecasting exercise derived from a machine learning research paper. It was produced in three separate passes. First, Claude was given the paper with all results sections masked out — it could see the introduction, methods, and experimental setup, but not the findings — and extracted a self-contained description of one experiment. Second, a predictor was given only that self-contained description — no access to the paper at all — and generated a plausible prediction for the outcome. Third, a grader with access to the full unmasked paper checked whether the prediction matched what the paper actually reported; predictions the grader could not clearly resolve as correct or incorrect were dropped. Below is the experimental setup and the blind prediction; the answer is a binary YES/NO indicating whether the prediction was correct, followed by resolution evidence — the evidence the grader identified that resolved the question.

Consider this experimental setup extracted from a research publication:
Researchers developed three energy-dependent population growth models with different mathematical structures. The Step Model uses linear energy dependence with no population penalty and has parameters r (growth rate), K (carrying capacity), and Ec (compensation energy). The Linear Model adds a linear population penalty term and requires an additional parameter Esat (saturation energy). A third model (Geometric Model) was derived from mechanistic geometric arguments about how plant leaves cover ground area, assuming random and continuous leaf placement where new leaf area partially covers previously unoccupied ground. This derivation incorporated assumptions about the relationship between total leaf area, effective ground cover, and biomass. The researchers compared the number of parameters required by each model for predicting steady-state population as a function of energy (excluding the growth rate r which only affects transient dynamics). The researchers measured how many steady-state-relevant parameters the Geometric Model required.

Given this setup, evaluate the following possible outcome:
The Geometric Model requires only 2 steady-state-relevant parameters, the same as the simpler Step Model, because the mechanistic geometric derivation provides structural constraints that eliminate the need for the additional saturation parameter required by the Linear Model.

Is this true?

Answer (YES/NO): YES